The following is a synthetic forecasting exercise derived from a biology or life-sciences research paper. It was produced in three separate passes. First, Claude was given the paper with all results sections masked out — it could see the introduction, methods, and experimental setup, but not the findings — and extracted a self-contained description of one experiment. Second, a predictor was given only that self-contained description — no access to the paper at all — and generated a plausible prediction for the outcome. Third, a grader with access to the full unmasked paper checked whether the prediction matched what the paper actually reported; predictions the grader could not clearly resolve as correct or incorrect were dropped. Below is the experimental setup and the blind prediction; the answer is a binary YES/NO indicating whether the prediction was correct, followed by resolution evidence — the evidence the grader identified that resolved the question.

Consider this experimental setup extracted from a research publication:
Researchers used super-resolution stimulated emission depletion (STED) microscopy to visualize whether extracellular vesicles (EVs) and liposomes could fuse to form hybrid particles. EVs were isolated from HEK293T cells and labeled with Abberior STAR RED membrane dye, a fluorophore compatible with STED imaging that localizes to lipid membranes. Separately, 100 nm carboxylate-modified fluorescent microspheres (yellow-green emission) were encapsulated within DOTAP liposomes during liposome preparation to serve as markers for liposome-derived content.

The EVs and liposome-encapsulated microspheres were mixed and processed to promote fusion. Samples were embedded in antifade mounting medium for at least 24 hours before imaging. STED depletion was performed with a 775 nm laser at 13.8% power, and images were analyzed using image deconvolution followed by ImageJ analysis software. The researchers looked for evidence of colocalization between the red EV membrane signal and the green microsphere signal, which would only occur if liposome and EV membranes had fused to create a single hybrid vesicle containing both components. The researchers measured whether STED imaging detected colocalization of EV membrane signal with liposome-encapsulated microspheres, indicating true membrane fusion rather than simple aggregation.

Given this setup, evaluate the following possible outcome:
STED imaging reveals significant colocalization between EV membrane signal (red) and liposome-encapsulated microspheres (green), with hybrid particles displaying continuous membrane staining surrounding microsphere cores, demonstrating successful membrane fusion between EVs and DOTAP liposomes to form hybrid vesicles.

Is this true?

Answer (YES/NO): NO